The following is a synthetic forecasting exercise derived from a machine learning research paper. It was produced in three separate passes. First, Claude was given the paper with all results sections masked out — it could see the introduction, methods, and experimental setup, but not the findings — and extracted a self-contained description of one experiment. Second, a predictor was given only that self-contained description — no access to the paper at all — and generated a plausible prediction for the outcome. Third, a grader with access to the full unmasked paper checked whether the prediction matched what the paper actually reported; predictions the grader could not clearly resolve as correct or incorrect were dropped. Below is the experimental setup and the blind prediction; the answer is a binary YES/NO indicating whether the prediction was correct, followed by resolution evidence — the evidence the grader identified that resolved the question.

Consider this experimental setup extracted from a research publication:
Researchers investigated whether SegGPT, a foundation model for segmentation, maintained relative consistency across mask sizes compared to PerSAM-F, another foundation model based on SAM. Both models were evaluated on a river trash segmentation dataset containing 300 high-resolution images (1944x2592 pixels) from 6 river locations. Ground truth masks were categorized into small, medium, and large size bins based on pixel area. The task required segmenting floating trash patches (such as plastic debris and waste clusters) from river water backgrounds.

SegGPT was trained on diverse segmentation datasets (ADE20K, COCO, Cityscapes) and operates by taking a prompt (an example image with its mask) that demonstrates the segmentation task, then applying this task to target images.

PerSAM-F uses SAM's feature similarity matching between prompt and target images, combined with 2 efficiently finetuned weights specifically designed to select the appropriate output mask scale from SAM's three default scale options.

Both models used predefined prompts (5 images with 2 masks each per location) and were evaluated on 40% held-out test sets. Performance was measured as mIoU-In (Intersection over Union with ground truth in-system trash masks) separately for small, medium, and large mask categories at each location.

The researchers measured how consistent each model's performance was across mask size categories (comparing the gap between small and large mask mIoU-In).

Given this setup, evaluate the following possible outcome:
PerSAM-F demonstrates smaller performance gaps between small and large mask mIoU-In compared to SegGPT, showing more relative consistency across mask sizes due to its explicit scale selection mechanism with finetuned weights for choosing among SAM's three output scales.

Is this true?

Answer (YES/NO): NO